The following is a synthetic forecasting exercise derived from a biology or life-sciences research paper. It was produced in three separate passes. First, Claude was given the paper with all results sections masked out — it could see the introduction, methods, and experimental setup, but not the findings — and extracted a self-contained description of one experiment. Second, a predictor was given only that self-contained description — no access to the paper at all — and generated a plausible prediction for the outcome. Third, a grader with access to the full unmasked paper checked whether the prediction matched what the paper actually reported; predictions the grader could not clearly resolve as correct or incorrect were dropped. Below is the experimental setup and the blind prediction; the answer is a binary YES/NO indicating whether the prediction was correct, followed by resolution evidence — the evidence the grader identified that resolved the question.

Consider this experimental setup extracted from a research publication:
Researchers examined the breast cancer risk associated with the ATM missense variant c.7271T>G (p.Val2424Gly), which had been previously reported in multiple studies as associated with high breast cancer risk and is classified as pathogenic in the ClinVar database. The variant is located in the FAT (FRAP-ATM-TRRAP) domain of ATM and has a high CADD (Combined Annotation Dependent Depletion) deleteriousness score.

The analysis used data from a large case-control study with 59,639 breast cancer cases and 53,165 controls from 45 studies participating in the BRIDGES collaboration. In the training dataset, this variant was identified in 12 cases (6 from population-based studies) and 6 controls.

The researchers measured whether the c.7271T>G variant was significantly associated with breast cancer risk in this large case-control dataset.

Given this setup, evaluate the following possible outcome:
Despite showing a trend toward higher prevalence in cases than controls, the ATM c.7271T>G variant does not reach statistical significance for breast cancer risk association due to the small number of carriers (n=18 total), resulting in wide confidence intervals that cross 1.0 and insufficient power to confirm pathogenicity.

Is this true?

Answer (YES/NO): YES